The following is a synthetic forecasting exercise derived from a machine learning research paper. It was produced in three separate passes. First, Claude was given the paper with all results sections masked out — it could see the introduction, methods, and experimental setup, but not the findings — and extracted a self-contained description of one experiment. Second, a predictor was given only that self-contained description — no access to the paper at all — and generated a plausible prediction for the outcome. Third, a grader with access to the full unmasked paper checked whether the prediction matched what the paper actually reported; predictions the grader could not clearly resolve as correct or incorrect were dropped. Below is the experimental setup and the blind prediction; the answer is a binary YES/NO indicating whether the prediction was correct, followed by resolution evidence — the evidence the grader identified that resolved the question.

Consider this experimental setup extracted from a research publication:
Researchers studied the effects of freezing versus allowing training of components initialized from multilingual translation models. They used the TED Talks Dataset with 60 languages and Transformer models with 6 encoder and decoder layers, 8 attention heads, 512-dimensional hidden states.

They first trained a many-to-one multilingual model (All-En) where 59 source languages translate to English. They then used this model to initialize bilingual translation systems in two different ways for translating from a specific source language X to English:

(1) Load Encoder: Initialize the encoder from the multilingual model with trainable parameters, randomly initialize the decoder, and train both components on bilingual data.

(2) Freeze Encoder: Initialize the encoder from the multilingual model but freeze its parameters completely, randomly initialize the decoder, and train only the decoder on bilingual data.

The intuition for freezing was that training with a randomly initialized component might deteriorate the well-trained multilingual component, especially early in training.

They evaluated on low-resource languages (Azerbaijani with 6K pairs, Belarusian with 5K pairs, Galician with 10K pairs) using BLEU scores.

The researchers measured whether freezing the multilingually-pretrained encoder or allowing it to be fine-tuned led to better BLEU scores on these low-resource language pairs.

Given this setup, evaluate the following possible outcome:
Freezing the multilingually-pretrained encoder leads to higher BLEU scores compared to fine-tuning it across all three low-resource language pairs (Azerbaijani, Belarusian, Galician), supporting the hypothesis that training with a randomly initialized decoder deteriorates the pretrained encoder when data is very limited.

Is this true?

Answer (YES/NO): YES